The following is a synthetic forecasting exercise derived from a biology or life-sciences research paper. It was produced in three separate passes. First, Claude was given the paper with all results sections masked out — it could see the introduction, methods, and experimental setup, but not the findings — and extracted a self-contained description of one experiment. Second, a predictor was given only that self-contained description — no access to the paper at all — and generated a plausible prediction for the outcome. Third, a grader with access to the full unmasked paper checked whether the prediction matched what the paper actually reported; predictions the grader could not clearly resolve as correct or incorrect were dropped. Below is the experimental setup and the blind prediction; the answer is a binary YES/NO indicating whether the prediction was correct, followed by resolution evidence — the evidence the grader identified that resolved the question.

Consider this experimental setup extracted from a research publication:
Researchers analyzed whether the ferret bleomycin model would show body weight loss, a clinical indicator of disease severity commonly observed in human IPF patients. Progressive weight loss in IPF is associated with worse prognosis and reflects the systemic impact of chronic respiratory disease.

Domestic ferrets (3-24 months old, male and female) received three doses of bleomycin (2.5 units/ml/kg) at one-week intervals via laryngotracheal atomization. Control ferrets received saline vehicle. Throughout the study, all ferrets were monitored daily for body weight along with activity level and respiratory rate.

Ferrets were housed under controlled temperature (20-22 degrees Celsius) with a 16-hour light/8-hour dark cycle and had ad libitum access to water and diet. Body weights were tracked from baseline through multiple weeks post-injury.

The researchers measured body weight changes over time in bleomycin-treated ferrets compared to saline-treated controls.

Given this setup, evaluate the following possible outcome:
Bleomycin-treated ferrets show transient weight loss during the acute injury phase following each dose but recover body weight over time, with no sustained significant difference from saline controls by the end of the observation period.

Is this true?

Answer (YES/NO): NO